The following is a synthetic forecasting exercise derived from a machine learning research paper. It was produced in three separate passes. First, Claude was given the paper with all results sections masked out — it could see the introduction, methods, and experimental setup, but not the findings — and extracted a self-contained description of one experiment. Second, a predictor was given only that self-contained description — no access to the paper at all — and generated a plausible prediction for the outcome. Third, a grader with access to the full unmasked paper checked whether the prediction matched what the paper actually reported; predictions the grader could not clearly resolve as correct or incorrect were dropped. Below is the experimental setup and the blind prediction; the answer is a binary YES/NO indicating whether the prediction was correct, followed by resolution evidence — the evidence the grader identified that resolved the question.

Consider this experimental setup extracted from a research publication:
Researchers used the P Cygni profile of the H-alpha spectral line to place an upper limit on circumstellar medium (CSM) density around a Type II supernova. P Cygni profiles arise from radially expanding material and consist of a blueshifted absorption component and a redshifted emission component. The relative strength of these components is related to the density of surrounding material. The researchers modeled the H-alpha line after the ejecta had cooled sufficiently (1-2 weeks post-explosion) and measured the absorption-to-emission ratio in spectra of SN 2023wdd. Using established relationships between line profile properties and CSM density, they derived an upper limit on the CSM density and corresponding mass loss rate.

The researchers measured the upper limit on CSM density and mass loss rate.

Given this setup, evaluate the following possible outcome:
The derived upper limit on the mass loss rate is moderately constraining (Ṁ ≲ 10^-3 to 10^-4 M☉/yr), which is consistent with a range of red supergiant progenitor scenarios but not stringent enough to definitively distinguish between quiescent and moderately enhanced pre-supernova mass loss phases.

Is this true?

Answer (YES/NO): YES